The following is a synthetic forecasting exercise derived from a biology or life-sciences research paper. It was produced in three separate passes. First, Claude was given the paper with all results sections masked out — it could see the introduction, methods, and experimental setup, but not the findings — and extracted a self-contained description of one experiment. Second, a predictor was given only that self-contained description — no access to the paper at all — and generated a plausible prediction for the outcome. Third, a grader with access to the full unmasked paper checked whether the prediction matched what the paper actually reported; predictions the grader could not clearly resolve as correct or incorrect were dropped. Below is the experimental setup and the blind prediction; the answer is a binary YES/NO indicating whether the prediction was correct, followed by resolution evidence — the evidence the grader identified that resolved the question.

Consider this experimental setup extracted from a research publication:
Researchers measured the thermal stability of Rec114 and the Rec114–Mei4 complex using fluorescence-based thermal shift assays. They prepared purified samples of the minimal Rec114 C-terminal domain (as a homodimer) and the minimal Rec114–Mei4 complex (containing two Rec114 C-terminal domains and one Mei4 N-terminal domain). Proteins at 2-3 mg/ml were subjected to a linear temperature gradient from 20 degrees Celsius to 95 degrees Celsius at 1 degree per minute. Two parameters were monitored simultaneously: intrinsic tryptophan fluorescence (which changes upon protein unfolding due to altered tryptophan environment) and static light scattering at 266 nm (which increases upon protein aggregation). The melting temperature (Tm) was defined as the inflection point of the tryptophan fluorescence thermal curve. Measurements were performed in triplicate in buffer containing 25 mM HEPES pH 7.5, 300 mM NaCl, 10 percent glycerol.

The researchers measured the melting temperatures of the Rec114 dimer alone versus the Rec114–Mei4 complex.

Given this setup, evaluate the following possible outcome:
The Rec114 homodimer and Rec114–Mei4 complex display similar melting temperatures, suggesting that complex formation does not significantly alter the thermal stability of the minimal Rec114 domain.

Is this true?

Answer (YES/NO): NO